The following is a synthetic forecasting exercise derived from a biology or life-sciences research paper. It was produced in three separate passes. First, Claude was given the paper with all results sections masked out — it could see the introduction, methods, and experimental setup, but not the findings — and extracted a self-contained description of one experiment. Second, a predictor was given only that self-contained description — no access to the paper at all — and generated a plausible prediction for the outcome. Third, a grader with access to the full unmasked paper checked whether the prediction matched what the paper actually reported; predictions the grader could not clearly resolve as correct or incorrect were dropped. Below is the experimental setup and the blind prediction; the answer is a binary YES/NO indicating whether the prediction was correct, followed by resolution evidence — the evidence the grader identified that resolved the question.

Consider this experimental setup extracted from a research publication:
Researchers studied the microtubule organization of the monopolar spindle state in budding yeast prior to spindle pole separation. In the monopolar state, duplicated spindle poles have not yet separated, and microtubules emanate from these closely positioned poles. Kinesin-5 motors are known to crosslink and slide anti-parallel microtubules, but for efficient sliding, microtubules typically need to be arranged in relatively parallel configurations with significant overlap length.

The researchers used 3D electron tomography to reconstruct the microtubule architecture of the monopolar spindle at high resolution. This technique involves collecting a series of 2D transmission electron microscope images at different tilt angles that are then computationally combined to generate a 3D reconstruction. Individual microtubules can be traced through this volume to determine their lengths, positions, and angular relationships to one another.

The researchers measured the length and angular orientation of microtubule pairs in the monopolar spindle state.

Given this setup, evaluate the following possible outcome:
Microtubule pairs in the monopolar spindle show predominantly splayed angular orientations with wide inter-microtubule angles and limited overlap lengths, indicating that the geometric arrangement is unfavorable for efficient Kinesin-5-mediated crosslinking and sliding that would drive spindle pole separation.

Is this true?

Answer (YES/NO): NO